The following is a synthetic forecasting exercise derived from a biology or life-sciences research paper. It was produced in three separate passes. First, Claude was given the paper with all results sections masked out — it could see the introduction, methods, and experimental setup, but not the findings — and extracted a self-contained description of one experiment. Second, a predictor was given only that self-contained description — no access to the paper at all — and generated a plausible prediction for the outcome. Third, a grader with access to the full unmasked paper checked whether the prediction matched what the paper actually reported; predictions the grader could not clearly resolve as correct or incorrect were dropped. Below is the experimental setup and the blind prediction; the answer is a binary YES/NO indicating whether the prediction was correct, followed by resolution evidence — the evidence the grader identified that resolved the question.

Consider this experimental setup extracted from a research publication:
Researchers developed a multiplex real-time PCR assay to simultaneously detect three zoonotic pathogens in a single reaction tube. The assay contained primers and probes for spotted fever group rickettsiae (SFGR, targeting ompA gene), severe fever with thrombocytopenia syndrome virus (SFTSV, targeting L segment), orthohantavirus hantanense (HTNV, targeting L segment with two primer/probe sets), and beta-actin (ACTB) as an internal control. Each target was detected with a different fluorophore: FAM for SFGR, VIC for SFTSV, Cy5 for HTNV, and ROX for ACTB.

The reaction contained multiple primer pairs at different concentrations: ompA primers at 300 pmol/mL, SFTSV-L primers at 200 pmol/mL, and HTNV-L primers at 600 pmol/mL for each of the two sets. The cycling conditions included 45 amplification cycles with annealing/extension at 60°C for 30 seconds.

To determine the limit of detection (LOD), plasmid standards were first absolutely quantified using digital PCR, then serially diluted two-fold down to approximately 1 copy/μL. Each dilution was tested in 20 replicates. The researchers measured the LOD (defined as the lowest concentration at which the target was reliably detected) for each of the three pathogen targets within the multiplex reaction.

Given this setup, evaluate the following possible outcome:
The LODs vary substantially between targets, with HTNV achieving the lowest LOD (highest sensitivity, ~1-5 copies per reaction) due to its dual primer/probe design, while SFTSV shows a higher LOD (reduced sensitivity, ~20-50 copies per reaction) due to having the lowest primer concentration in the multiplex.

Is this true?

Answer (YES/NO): NO